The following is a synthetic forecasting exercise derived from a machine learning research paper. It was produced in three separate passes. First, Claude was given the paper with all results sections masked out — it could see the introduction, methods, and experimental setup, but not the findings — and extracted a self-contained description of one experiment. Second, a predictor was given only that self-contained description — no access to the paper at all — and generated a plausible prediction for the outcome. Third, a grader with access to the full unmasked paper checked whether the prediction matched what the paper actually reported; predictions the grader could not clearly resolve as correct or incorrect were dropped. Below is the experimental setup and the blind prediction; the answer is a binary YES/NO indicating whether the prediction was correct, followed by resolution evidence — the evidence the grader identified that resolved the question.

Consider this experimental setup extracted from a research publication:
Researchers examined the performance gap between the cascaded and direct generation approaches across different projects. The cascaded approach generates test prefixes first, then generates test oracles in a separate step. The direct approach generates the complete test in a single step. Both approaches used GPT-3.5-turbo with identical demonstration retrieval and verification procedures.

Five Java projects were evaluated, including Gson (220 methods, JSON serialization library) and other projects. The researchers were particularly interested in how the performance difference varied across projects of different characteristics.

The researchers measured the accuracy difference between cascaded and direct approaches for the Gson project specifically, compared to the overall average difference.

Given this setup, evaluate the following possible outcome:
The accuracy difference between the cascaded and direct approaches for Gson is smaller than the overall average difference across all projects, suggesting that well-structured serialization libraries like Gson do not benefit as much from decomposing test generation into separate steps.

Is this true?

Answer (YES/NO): NO